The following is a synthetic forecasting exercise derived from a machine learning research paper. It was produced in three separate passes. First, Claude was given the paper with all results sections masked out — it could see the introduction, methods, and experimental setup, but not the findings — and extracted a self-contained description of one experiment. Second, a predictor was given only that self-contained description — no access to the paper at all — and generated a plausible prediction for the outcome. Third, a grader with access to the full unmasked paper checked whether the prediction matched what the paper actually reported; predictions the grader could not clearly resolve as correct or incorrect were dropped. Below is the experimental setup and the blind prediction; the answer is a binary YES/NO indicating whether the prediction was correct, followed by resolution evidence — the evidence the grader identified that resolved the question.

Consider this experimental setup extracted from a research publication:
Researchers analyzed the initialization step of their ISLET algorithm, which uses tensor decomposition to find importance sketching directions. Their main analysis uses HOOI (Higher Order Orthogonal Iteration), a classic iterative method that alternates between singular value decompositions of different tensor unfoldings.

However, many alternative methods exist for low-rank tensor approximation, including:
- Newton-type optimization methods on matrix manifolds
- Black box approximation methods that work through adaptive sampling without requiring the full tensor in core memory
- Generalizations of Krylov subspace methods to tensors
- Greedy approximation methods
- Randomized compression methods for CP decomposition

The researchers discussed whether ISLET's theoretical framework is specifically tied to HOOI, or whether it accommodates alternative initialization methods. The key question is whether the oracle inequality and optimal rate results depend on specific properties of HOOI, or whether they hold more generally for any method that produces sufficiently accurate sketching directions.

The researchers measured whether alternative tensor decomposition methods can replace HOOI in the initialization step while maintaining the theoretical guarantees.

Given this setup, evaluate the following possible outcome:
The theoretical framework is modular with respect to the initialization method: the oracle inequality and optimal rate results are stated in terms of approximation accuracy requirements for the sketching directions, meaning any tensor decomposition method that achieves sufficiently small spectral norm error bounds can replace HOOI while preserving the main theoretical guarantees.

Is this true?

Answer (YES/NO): YES